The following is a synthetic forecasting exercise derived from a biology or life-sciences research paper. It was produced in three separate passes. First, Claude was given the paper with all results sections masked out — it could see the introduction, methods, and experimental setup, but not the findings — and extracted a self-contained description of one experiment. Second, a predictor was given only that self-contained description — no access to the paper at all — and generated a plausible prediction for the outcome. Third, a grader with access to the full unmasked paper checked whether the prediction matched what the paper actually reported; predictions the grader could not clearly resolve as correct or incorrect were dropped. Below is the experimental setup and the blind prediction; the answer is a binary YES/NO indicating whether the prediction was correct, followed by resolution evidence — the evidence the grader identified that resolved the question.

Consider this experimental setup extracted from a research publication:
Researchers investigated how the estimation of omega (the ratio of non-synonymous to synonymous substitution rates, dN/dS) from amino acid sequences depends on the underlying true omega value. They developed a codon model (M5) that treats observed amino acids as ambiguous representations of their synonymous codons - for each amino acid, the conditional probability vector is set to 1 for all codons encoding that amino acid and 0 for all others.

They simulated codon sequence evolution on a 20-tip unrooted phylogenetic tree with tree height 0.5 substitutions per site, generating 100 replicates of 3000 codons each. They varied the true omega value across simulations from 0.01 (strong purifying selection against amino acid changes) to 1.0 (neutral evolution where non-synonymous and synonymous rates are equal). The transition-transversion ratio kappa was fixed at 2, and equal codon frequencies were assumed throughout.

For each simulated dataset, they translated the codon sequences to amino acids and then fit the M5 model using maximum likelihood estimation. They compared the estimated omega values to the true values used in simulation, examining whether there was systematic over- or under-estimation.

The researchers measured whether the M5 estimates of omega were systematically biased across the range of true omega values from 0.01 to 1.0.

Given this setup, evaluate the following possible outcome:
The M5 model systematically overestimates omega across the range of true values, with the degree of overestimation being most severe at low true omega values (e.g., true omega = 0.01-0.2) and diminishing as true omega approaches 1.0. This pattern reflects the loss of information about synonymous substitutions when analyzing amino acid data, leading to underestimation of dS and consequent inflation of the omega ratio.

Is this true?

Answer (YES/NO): NO